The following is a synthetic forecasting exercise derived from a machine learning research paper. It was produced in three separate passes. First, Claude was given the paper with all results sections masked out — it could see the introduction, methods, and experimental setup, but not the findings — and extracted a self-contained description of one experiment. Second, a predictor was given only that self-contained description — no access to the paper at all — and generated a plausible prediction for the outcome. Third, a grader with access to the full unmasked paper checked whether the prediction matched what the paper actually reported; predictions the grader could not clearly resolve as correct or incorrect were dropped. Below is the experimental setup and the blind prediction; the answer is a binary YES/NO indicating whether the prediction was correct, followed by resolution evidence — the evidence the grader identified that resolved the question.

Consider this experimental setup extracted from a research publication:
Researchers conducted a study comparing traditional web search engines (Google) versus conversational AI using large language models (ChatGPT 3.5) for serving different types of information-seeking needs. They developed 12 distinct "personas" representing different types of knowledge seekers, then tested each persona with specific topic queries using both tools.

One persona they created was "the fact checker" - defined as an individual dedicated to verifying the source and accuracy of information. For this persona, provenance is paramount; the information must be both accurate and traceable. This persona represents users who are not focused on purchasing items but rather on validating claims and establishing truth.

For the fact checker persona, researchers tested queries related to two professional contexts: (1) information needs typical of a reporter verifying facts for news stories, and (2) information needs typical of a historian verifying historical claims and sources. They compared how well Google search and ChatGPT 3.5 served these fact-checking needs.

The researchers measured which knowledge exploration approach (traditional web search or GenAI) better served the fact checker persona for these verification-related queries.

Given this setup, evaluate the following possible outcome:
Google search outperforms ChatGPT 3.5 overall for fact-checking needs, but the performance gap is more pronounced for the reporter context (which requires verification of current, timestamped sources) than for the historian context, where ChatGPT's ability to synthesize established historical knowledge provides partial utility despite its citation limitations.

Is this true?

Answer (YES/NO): NO